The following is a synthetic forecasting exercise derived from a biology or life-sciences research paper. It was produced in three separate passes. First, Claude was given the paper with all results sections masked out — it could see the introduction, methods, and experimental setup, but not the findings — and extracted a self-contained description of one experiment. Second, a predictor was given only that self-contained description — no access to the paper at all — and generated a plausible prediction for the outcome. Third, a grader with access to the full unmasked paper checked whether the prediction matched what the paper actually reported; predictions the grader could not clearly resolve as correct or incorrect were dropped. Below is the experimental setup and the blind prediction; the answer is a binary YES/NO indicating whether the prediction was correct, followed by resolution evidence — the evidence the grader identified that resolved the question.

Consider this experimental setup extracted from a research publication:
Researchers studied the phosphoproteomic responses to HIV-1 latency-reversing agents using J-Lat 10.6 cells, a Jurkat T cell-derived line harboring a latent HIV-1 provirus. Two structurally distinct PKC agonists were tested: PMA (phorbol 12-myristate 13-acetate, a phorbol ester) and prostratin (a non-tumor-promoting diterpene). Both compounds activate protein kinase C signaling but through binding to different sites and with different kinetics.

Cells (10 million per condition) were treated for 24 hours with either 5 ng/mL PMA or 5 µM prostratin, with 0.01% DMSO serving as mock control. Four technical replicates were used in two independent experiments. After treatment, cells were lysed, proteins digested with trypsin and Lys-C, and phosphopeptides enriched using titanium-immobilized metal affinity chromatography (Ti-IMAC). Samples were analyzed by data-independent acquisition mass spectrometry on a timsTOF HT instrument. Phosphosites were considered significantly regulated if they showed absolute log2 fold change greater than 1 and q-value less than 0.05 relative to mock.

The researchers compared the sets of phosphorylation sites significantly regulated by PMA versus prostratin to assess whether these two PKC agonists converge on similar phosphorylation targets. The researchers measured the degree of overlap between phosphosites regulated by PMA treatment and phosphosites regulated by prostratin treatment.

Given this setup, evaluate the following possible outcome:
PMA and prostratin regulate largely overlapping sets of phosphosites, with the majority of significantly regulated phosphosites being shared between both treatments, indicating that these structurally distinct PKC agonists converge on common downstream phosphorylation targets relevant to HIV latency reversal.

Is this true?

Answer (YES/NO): YES